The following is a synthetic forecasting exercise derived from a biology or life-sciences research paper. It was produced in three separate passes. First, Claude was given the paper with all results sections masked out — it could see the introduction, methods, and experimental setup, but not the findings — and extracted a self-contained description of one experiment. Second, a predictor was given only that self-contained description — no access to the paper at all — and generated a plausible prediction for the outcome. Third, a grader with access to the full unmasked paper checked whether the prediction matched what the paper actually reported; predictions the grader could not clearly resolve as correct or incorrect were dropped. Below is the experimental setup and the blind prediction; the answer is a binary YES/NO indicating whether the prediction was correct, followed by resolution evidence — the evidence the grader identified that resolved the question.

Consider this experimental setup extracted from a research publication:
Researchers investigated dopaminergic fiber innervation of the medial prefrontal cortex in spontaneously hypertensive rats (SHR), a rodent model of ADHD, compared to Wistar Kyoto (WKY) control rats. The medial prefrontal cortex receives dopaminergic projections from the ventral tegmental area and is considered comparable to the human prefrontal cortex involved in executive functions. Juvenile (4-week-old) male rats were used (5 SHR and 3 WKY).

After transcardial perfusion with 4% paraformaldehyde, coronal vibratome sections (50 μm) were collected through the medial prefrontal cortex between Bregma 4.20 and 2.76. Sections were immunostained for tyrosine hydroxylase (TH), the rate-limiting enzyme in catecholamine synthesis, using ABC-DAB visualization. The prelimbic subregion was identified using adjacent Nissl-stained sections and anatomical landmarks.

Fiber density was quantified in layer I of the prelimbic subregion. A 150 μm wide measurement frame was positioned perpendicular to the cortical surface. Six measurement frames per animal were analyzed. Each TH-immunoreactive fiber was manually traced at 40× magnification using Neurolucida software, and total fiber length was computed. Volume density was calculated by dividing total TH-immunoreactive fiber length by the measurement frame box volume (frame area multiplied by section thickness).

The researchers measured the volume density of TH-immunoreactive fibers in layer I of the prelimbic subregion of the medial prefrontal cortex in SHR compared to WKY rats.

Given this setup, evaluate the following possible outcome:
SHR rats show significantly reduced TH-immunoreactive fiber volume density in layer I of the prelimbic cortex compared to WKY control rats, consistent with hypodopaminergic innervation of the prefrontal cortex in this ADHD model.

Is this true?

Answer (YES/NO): NO